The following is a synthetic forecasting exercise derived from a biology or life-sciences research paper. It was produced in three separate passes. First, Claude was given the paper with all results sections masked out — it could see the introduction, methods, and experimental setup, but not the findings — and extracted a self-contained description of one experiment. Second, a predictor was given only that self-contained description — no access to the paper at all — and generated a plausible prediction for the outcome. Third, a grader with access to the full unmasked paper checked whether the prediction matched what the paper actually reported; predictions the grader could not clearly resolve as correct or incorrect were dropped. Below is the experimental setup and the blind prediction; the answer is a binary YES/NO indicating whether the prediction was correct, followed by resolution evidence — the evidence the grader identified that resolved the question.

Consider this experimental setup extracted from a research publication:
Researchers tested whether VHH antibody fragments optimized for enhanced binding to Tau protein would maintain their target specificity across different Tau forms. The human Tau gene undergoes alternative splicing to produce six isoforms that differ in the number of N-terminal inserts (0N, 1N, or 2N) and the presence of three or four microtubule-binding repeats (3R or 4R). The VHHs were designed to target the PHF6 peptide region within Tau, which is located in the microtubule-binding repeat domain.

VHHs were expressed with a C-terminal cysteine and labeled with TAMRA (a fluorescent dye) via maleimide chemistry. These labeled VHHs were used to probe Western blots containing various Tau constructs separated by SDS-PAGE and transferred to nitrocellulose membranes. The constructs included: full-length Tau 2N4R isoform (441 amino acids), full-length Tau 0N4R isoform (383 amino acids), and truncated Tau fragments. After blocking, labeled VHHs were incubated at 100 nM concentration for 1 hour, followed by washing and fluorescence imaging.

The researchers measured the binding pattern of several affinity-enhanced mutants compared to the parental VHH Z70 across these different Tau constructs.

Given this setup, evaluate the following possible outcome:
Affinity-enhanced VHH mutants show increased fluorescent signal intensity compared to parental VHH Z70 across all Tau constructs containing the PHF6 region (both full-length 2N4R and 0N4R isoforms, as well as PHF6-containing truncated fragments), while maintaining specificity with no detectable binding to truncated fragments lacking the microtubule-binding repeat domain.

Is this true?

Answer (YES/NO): NO